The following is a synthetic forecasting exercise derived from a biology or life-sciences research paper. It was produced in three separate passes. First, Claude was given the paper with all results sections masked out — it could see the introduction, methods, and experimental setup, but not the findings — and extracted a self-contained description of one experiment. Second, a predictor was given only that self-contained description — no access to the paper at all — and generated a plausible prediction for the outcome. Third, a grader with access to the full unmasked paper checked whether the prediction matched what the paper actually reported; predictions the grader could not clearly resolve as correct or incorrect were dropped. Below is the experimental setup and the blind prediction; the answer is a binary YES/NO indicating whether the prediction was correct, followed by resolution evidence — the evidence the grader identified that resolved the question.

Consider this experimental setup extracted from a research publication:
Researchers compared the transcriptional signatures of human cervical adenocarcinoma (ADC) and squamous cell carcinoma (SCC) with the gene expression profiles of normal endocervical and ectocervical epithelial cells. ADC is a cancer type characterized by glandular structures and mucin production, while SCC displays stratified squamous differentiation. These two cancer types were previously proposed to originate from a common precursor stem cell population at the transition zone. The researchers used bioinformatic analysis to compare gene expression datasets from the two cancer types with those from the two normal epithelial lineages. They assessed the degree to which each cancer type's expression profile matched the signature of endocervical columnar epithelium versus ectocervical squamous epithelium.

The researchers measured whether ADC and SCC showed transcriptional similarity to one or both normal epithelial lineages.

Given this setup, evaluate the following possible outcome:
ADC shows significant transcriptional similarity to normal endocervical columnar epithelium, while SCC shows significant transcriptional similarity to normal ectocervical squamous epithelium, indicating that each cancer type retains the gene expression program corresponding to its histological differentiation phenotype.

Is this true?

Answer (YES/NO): YES